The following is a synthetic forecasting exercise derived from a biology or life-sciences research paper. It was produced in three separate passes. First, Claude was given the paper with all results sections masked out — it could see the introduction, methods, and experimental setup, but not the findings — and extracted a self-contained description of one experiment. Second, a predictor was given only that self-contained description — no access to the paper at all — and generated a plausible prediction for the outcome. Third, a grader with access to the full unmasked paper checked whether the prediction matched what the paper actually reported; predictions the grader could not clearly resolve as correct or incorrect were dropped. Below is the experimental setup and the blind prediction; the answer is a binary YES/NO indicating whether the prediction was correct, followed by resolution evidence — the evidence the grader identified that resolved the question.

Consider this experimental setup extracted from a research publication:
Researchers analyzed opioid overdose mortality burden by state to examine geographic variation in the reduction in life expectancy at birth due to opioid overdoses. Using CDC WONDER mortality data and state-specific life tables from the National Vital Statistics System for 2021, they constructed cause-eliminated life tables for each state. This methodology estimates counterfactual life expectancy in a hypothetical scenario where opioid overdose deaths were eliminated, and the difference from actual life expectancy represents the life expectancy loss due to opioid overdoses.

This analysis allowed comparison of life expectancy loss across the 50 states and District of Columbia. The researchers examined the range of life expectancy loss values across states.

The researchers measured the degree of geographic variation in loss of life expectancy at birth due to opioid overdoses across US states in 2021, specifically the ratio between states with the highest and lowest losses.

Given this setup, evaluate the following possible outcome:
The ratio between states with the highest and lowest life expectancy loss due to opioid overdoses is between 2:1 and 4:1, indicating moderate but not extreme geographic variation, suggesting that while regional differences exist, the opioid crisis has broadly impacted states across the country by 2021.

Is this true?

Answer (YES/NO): NO